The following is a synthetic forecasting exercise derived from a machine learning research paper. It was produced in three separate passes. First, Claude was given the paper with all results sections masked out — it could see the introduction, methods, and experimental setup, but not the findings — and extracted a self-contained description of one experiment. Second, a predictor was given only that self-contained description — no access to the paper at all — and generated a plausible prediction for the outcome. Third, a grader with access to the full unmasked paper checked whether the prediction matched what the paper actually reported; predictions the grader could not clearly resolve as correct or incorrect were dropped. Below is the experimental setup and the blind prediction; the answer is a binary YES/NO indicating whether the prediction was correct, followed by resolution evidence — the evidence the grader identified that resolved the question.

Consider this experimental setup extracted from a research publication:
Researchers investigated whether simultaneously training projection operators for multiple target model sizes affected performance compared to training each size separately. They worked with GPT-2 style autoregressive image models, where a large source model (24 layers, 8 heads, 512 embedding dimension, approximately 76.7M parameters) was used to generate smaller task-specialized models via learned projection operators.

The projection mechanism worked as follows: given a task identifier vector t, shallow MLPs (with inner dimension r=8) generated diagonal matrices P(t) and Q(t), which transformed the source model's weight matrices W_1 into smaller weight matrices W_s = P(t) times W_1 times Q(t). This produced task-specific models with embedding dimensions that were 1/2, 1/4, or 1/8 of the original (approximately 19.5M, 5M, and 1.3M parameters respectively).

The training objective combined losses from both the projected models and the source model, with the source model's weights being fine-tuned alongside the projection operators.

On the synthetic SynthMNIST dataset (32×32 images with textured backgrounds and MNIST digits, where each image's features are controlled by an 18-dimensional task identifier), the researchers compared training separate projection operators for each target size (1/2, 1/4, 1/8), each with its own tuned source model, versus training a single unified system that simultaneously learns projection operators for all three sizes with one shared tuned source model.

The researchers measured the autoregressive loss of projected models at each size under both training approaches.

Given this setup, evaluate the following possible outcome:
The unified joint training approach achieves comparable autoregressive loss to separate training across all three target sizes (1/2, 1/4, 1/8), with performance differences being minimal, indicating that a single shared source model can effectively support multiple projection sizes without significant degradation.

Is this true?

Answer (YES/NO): YES